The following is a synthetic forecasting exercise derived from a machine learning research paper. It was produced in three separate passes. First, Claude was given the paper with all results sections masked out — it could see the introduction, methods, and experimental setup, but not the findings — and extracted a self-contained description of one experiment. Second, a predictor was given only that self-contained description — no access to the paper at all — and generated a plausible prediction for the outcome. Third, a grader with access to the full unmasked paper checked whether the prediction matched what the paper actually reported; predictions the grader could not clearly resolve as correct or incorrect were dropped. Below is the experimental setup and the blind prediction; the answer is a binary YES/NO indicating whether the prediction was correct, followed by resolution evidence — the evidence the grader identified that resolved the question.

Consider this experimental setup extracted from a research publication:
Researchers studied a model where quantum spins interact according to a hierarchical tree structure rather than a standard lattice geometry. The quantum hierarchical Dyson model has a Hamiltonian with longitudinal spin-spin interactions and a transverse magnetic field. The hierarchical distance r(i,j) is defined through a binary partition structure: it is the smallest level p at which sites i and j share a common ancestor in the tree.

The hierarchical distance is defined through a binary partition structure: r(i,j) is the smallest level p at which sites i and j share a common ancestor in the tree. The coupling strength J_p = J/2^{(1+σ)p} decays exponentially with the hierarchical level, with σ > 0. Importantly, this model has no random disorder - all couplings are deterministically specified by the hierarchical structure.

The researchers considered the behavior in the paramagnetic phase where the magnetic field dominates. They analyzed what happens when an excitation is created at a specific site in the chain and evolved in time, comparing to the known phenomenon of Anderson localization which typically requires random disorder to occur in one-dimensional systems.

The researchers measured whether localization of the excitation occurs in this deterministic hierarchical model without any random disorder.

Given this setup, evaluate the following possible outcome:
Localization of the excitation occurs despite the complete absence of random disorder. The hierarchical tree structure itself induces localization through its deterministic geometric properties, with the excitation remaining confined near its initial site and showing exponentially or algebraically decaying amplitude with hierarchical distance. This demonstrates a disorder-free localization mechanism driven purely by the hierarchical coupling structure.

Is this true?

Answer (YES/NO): YES